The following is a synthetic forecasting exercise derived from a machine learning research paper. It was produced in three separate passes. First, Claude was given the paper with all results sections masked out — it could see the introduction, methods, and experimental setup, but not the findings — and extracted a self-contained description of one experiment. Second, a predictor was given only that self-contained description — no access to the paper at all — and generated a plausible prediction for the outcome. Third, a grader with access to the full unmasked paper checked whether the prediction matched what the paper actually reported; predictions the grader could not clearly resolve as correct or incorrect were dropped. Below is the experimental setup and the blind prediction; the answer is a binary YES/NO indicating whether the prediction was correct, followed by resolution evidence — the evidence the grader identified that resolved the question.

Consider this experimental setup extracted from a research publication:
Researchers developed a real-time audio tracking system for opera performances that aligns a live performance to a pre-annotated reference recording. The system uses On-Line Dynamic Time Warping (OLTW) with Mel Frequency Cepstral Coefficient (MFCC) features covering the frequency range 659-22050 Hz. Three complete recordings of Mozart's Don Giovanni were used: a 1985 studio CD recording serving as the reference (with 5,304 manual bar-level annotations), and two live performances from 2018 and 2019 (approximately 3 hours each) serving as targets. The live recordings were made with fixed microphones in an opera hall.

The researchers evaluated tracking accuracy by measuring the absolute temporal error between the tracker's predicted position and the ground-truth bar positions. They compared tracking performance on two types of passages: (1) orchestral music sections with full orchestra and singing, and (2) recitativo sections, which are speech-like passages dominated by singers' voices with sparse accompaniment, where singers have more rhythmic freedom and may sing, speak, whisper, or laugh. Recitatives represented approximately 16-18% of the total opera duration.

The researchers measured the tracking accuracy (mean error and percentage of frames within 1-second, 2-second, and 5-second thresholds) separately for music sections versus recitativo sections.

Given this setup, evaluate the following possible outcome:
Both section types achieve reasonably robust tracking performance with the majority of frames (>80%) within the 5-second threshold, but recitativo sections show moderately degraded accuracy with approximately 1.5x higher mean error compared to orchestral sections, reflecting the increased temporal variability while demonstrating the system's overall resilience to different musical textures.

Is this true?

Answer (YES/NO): NO